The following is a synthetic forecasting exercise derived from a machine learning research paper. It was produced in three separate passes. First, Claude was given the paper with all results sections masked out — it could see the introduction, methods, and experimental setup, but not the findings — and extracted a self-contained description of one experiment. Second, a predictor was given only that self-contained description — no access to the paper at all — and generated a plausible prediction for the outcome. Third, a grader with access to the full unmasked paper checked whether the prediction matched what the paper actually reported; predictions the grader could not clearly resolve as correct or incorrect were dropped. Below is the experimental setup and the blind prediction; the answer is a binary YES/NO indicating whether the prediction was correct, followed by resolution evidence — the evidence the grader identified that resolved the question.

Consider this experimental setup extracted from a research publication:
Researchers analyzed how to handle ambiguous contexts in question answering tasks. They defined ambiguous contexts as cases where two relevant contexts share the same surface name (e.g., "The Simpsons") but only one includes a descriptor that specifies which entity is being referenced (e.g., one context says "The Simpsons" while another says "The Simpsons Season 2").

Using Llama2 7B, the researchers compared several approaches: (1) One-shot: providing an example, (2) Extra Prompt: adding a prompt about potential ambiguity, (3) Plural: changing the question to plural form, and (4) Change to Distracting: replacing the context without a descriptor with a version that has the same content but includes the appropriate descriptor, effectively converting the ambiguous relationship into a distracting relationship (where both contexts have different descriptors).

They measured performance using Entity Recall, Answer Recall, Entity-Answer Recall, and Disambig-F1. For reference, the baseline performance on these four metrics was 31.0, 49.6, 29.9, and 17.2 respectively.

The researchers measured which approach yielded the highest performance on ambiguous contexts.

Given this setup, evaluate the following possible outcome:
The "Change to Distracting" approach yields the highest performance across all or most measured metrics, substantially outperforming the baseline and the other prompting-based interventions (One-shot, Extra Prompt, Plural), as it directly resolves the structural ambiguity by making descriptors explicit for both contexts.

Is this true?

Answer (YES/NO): YES